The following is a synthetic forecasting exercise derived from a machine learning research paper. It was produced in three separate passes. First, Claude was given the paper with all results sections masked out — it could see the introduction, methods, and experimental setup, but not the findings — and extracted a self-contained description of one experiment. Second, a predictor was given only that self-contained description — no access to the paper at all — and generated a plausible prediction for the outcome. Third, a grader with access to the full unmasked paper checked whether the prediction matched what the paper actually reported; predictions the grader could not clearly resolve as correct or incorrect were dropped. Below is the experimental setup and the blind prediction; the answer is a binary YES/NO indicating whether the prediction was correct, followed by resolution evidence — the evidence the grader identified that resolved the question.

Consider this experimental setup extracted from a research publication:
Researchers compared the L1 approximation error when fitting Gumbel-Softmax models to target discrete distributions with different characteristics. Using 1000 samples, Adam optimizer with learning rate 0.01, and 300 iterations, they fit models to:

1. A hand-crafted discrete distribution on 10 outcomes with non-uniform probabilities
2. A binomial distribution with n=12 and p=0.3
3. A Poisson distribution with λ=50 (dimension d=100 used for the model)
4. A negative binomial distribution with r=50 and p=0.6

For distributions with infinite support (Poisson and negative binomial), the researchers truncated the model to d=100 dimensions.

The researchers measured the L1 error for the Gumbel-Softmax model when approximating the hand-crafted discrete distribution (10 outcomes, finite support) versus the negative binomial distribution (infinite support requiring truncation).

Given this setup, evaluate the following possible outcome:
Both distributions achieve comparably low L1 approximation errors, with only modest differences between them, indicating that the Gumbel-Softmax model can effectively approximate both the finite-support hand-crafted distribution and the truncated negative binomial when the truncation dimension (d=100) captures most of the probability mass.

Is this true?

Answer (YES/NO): NO